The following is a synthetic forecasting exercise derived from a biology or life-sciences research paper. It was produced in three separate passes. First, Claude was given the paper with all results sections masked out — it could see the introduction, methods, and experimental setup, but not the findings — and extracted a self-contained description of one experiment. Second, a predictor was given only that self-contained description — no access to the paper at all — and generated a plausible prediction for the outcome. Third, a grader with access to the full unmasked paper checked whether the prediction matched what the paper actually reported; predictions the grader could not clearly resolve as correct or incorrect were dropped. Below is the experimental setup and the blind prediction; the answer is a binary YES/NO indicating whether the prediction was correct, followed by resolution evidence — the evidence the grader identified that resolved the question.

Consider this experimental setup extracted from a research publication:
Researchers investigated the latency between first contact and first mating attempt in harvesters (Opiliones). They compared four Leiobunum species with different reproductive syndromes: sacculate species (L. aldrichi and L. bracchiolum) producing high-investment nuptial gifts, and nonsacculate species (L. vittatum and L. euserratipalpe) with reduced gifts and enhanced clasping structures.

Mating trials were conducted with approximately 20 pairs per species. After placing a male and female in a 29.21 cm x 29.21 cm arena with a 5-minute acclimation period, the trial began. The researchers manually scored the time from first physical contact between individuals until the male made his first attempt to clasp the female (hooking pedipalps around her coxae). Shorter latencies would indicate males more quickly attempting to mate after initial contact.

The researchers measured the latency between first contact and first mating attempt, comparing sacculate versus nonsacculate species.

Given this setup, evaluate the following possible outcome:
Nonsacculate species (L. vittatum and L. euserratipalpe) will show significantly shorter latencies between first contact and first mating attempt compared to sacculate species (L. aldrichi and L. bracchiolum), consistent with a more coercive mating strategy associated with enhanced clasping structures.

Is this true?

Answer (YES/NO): NO